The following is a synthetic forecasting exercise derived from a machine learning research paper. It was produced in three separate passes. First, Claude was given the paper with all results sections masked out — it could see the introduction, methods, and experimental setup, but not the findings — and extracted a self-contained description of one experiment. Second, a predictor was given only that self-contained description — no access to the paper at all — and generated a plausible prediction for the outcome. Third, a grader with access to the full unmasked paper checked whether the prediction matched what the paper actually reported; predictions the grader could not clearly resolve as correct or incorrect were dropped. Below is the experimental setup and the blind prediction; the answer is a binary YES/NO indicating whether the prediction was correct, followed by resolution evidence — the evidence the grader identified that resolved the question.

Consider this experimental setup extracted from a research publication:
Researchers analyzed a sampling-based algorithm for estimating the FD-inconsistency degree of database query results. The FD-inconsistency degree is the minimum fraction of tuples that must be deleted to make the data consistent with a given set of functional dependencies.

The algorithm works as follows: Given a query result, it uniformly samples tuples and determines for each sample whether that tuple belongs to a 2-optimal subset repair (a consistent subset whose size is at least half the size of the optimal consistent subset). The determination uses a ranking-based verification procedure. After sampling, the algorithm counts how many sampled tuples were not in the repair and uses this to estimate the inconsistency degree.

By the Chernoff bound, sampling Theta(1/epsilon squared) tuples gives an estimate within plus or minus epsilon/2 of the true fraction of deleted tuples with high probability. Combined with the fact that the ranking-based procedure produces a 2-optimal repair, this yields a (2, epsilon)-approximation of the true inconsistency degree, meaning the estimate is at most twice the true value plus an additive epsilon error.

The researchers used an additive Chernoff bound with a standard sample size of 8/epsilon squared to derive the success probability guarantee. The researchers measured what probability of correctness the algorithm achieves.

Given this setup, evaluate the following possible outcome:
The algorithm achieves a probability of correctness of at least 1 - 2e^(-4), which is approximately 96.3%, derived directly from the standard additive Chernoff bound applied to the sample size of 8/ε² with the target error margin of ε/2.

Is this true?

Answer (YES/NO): NO